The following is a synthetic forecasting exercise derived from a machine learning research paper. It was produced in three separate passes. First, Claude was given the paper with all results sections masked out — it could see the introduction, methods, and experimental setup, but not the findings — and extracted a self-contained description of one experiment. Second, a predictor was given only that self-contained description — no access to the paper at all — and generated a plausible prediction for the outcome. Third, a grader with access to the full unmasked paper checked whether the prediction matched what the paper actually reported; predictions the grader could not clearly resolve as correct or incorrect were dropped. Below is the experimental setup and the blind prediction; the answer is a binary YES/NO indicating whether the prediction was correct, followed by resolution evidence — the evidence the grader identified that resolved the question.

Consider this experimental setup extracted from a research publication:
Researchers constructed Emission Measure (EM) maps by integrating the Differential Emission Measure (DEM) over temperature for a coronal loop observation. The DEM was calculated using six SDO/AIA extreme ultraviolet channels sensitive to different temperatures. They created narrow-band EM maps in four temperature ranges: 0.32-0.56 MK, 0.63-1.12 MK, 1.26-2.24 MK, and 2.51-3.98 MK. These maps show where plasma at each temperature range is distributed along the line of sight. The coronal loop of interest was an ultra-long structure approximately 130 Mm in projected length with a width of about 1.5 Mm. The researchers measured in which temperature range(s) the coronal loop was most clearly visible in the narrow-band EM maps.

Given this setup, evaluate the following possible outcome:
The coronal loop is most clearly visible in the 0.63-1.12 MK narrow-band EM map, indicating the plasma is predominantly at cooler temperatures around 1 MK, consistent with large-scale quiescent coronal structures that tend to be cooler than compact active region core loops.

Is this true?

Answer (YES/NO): YES